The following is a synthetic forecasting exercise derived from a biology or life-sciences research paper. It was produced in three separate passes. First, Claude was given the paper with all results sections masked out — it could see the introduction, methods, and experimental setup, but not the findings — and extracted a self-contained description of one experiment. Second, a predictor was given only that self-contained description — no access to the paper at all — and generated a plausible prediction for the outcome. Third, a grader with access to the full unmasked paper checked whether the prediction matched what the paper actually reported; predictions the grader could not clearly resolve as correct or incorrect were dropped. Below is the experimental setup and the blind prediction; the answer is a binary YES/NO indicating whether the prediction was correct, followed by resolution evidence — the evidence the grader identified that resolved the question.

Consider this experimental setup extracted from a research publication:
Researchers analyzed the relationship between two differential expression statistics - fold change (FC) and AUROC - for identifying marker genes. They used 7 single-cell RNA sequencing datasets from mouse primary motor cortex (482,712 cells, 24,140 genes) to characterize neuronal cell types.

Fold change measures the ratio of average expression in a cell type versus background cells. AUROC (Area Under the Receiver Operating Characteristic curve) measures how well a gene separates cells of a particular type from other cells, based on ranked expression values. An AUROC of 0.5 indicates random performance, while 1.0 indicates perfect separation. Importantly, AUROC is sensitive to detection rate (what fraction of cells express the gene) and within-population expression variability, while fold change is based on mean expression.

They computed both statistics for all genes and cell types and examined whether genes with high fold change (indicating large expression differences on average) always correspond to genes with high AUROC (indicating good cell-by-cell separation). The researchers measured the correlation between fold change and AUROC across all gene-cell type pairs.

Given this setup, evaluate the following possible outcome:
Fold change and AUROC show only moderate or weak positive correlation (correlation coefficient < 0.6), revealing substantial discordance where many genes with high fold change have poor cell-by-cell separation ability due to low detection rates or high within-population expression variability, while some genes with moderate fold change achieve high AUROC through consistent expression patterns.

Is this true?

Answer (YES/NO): YES